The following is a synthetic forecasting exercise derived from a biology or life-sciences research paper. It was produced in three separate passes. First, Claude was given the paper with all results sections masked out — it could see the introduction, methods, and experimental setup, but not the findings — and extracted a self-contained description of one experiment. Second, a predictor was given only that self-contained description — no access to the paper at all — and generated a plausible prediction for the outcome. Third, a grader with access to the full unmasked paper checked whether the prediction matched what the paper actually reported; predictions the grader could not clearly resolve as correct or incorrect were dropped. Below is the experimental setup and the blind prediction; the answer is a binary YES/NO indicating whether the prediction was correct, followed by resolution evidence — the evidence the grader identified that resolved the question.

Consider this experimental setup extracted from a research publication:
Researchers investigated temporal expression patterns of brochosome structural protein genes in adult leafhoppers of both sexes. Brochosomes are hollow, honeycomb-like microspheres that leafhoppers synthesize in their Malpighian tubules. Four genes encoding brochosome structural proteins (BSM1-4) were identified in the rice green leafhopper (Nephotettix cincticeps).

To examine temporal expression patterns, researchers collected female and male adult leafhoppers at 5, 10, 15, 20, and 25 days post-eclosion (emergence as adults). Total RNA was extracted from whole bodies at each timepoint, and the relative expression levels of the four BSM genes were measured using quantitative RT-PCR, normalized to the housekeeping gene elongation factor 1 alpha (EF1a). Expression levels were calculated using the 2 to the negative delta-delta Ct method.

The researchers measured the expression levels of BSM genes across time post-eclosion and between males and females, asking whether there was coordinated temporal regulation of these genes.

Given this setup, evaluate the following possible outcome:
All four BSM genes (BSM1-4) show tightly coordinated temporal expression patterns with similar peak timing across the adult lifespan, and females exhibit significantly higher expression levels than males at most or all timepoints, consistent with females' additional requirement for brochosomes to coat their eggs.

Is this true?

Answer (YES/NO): NO